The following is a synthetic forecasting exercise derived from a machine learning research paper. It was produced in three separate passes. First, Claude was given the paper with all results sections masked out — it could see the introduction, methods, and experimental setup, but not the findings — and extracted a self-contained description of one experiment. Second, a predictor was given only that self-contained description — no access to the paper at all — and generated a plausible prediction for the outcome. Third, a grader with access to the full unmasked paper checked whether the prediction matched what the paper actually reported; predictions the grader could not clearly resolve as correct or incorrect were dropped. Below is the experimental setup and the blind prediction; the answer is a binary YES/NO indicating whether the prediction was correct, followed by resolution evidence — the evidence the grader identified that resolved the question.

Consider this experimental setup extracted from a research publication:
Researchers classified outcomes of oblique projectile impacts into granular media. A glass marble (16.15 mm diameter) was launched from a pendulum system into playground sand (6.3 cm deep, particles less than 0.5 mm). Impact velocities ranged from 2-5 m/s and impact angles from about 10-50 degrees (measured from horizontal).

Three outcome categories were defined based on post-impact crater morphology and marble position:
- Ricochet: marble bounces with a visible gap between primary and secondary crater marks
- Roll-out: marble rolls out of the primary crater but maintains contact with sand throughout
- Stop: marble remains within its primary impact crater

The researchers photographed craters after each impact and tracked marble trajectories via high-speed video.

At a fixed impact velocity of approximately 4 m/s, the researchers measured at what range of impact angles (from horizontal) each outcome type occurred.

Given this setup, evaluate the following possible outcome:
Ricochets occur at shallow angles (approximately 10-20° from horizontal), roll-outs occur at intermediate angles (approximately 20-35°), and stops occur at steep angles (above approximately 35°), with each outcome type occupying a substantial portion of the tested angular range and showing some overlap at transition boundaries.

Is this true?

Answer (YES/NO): NO